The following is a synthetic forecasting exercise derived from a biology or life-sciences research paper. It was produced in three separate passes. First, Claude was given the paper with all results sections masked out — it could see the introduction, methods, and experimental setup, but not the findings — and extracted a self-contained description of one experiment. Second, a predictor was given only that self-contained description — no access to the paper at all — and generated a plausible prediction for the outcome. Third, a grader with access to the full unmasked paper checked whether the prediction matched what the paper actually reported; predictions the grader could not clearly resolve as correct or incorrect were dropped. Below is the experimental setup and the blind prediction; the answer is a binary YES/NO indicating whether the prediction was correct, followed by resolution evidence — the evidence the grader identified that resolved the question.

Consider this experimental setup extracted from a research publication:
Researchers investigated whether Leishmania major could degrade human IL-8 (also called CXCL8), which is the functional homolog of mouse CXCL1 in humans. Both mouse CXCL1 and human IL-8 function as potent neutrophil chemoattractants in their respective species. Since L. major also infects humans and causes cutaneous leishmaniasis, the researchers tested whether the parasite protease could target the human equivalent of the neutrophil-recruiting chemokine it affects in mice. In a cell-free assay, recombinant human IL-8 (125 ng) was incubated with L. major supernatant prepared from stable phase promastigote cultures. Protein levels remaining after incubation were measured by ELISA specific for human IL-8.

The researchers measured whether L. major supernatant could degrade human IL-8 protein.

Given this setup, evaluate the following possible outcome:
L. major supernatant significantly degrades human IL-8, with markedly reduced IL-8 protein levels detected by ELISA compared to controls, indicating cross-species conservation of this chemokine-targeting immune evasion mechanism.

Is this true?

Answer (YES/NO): NO